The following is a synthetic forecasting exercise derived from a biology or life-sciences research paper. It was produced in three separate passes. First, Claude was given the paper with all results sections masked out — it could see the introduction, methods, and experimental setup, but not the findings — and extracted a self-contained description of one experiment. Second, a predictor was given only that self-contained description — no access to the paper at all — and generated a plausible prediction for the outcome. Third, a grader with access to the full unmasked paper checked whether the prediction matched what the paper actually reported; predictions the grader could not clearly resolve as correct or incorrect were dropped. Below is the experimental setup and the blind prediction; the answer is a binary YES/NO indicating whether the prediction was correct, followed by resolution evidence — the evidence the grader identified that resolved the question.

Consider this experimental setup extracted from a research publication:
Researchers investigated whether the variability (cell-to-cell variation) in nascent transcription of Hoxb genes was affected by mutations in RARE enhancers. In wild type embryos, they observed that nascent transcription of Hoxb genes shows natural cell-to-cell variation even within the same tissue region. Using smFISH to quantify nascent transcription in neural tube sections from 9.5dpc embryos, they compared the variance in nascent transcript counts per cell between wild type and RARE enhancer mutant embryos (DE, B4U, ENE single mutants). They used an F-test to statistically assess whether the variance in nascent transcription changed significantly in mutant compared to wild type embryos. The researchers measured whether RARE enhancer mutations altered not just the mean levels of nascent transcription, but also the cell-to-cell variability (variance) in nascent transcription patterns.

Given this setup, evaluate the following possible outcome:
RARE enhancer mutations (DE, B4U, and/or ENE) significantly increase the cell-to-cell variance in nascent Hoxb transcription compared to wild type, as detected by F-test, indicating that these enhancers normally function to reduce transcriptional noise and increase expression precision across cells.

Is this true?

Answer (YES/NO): YES